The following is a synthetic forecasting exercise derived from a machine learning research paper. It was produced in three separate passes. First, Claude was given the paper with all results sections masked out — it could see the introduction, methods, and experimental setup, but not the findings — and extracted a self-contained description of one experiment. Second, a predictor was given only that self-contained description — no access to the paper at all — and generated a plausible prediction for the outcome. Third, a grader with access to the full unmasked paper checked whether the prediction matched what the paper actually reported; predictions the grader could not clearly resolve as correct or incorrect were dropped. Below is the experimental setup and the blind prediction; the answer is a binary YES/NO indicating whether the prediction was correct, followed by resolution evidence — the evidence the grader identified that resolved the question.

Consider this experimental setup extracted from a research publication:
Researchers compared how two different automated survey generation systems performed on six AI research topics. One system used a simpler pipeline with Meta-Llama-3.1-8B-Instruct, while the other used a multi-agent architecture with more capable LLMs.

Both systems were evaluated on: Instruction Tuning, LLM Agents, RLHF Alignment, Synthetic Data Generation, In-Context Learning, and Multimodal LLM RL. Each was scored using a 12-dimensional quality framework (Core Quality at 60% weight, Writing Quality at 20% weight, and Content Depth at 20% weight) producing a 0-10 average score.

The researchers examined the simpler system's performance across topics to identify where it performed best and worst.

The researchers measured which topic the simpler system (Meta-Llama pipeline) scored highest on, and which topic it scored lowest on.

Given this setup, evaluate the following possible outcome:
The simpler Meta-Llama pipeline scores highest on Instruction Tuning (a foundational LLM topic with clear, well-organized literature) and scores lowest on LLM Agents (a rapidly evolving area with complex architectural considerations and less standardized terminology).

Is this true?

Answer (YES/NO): NO